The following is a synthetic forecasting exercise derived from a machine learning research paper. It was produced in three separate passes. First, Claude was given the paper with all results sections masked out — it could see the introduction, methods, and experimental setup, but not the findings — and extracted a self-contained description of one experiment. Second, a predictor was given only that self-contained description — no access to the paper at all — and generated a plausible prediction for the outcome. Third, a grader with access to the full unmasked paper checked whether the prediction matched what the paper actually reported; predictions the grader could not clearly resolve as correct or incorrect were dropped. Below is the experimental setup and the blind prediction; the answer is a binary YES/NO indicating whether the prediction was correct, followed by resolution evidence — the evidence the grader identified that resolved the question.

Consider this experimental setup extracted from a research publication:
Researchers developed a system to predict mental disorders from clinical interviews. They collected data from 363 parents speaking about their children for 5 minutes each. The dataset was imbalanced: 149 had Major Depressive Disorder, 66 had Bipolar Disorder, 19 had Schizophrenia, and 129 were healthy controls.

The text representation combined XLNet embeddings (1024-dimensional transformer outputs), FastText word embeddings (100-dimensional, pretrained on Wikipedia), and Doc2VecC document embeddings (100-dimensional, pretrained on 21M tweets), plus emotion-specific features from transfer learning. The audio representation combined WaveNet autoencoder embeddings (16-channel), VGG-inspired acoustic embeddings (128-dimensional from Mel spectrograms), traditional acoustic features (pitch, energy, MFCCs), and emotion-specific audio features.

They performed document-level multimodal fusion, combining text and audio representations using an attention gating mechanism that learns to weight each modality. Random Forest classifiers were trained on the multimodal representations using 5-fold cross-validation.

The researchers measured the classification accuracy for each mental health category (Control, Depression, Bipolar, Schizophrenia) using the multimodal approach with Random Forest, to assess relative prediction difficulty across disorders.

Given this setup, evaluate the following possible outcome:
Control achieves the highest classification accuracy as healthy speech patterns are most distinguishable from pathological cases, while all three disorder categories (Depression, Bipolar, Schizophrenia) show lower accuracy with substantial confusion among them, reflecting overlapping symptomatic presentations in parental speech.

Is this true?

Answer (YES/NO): YES